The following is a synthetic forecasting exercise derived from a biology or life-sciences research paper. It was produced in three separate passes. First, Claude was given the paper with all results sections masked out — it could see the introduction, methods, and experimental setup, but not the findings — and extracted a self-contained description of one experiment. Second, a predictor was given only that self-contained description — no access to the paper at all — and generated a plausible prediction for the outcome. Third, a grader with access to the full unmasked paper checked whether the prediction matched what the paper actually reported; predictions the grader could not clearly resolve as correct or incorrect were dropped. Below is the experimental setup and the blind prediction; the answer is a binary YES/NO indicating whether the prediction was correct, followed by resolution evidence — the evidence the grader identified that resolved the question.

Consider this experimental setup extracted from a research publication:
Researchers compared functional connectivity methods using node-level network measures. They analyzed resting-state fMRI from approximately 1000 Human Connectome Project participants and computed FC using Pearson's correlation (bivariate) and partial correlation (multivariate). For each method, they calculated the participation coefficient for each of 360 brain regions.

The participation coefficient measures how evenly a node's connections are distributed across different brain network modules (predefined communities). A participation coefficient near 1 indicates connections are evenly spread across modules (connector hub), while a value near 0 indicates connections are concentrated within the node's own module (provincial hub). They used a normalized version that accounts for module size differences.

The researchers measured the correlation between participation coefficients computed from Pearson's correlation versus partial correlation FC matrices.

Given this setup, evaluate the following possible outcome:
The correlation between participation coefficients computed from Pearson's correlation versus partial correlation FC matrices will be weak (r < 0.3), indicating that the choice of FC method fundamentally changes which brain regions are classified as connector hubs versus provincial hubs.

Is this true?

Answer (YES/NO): NO